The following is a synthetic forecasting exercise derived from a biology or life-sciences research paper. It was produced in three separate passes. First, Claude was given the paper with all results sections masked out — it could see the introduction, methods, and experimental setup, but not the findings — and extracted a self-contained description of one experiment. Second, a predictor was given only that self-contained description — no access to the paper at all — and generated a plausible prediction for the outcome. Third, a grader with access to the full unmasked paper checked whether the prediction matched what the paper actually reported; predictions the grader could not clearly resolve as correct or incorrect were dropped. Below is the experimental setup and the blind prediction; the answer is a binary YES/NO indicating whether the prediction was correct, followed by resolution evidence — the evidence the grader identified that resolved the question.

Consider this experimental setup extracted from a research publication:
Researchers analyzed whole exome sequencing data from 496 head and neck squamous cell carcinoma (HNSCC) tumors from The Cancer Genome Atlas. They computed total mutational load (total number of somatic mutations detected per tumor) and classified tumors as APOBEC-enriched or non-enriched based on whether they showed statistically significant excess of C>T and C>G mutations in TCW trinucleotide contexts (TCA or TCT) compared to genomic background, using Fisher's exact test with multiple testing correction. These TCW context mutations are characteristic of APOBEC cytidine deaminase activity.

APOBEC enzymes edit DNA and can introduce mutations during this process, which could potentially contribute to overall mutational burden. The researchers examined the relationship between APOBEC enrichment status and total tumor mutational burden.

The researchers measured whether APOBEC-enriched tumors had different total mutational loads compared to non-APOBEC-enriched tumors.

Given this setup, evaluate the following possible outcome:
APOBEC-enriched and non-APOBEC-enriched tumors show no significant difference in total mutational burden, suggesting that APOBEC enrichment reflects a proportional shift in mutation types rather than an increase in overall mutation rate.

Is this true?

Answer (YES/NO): YES